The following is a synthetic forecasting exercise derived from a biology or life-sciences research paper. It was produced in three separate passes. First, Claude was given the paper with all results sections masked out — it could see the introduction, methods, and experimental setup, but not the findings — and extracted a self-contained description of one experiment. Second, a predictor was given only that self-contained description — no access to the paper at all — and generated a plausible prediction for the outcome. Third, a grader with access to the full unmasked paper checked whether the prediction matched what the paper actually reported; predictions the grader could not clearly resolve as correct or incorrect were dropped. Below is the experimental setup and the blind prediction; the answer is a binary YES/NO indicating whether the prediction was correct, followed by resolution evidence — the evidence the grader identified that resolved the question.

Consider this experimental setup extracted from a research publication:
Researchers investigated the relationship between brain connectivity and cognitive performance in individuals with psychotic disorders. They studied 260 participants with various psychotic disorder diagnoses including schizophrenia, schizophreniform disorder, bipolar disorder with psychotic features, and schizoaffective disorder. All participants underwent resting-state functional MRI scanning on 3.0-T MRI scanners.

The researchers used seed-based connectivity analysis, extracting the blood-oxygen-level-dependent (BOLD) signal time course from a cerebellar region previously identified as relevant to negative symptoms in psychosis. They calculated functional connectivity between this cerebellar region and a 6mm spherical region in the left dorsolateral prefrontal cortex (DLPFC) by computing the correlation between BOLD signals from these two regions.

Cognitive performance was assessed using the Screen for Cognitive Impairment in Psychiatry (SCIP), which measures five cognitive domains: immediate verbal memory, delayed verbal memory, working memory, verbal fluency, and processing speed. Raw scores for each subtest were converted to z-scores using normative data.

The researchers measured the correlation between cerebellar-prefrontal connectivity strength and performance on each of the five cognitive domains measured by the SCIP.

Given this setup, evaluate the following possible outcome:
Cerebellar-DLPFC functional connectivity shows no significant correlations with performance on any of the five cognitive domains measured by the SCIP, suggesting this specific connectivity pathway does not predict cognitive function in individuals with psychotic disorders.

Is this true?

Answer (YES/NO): NO